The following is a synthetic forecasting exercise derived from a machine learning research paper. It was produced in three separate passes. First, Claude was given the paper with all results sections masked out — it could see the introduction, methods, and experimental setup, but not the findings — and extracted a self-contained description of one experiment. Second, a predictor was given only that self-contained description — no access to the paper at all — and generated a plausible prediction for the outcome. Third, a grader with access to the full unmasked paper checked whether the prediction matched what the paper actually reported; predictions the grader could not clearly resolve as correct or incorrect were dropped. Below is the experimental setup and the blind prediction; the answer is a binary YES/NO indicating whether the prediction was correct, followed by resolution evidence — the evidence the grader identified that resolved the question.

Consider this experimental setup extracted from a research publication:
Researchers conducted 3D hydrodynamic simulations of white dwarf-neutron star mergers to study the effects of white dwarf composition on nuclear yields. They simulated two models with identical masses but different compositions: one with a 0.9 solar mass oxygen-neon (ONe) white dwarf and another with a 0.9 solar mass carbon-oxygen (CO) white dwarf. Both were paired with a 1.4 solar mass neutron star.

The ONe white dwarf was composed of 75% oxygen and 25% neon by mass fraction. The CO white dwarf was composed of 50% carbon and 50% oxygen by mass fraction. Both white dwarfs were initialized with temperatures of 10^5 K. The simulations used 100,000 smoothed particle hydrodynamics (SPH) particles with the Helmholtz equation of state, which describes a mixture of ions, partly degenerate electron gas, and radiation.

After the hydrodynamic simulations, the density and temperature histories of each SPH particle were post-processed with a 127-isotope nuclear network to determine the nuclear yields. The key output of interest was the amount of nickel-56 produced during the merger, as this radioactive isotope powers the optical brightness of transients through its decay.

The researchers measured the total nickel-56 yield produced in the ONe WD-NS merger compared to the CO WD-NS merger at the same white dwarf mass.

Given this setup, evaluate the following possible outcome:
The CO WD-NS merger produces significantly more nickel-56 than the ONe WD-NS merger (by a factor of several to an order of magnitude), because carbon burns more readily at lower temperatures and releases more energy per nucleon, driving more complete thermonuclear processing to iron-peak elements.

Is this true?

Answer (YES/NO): NO